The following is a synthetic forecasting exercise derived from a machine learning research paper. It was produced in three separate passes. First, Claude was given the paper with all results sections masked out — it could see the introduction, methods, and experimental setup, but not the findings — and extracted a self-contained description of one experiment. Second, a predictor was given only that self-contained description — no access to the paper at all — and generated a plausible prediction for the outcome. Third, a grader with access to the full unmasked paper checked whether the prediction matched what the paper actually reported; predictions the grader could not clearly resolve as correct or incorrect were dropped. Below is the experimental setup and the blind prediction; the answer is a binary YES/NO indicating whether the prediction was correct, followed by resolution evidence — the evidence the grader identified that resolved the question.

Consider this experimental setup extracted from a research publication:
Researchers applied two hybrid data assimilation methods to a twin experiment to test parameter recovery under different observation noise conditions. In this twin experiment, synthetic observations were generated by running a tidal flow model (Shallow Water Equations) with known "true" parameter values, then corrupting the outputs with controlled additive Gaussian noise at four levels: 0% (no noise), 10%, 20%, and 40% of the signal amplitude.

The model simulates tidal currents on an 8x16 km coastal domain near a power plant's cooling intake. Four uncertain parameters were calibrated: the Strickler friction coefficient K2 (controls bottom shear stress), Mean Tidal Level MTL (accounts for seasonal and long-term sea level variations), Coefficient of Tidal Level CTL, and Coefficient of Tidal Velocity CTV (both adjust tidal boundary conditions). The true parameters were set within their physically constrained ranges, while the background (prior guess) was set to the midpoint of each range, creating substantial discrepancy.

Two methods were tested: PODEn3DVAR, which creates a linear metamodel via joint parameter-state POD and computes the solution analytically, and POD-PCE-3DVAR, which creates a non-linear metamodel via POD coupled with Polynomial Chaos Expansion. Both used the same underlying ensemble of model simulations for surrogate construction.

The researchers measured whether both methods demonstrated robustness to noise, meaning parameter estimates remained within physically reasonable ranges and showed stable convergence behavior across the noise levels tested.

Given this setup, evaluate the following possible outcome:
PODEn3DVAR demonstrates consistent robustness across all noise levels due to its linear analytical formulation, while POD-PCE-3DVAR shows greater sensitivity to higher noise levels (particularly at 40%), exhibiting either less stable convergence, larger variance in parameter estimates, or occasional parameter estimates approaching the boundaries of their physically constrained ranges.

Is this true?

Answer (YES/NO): NO